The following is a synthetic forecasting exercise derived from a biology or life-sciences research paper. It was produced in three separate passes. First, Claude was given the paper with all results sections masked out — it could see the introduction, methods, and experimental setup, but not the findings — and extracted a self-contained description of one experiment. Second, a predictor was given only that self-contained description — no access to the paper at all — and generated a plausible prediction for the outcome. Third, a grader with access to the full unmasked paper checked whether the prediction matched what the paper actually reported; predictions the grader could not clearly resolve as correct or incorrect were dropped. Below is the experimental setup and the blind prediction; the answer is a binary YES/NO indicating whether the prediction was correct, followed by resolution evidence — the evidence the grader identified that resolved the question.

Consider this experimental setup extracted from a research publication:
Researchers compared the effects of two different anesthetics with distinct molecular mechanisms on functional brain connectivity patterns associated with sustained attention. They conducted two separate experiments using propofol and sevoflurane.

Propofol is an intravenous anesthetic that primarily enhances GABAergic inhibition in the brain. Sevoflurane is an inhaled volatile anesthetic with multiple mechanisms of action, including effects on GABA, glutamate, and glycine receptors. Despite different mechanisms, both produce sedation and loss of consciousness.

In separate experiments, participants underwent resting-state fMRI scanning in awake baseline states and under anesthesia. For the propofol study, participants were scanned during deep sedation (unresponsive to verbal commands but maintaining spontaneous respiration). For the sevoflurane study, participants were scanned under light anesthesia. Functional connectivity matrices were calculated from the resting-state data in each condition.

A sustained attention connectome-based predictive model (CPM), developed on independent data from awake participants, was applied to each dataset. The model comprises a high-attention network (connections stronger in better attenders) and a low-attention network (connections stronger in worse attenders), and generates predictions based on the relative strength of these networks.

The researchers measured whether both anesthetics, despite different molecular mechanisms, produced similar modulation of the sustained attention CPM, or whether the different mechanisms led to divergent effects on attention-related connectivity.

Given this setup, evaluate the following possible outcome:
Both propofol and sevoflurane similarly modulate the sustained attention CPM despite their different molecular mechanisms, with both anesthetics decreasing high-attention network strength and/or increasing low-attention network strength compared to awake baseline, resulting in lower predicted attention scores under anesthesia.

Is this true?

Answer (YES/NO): YES